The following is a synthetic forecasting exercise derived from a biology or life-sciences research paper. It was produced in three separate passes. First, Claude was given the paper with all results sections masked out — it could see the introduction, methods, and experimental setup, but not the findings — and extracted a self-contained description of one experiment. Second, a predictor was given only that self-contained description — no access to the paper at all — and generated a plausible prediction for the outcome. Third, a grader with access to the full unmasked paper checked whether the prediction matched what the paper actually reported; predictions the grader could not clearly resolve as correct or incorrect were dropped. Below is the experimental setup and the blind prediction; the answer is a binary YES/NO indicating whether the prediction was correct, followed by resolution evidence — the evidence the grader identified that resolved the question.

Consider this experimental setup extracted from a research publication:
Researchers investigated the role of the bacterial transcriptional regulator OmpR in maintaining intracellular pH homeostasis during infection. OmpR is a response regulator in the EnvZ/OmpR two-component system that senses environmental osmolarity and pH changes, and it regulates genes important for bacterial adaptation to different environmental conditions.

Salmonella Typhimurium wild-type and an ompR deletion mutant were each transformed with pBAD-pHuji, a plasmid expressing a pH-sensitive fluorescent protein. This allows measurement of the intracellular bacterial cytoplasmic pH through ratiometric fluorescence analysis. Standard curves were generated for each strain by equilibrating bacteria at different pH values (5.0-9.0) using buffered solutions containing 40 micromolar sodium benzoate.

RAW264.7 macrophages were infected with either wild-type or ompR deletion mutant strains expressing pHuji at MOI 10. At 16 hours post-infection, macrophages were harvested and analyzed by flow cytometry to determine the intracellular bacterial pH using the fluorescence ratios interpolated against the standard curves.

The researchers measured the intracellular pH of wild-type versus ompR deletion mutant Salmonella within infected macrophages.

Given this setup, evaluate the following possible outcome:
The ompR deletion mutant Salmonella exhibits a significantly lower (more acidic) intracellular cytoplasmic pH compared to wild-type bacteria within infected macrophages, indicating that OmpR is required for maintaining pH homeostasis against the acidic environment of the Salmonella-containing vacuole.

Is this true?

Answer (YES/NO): NO